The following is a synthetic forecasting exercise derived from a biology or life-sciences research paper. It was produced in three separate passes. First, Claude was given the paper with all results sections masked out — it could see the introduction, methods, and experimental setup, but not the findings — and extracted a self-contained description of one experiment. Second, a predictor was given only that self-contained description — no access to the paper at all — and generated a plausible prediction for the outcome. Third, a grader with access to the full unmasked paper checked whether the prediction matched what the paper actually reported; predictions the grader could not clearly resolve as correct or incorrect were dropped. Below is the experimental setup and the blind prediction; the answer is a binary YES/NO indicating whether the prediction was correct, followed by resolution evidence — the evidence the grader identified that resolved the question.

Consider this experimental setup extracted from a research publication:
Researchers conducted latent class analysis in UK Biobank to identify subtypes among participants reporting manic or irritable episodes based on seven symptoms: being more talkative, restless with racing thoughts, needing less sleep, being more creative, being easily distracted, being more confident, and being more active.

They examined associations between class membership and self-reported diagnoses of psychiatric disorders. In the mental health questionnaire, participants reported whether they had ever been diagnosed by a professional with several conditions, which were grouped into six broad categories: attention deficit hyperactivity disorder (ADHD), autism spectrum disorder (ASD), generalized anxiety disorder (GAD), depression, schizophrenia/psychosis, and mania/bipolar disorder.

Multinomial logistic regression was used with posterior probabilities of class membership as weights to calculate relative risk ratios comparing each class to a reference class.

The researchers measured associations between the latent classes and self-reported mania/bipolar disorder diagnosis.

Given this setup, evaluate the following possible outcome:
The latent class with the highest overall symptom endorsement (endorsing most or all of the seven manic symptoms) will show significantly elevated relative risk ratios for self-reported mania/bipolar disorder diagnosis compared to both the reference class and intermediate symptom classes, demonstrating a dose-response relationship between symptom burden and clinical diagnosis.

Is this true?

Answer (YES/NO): YES